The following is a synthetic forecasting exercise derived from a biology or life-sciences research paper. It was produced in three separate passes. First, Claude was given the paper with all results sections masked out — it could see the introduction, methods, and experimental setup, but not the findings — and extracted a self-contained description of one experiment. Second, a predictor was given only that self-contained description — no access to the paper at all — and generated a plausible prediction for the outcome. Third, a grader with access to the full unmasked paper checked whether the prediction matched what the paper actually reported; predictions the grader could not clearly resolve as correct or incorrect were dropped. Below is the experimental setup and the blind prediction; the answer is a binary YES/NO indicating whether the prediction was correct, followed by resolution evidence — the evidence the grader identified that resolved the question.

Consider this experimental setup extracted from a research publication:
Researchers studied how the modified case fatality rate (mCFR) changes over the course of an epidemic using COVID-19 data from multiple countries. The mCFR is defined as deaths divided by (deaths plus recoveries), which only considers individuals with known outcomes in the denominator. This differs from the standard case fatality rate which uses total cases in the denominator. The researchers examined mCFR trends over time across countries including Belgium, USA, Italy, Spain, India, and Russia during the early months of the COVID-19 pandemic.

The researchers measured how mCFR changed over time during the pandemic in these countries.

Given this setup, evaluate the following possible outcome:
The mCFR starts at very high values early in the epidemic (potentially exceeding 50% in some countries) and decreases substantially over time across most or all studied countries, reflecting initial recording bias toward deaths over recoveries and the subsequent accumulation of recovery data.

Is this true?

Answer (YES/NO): YES